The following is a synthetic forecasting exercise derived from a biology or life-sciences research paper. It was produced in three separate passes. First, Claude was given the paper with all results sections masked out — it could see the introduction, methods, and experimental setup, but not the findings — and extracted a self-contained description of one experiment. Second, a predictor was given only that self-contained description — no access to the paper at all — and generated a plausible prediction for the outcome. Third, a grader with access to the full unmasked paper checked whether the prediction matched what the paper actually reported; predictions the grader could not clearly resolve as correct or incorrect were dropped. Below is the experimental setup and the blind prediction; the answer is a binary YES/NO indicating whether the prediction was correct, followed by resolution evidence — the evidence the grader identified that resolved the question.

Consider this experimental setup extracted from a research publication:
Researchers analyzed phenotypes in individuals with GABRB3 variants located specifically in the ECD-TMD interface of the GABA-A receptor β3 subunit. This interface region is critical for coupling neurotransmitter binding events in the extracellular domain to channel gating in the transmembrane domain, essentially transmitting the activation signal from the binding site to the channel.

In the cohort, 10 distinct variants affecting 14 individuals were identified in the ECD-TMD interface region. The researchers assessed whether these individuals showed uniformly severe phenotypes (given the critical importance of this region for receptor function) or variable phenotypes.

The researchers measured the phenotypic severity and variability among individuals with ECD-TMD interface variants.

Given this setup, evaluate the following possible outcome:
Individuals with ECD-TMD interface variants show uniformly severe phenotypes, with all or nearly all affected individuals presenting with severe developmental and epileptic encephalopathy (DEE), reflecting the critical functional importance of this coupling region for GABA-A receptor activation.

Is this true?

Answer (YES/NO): NO